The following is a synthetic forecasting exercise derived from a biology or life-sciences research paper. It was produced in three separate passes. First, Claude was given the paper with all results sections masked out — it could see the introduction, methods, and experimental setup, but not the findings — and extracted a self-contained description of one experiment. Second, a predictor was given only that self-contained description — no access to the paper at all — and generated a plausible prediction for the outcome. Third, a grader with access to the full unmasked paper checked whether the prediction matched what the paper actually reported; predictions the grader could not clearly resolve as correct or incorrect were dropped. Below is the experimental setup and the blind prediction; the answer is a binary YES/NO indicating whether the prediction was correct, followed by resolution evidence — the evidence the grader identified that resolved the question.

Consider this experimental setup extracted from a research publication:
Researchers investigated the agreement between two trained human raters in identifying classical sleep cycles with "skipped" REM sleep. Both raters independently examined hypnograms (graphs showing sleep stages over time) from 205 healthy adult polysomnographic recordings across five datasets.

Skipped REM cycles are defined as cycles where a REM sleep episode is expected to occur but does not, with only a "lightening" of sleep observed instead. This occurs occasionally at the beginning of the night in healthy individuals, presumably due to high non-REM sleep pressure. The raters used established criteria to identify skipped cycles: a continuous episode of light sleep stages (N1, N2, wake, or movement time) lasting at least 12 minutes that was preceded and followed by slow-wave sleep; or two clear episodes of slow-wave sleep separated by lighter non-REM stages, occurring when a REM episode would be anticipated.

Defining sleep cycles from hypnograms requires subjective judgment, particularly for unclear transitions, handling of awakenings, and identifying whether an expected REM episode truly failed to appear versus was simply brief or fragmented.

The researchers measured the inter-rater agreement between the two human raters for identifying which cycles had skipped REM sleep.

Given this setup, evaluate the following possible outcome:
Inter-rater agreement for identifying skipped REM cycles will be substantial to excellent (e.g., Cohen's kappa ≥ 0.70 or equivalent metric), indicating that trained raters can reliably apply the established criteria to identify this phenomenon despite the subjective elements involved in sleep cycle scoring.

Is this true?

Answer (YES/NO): NO